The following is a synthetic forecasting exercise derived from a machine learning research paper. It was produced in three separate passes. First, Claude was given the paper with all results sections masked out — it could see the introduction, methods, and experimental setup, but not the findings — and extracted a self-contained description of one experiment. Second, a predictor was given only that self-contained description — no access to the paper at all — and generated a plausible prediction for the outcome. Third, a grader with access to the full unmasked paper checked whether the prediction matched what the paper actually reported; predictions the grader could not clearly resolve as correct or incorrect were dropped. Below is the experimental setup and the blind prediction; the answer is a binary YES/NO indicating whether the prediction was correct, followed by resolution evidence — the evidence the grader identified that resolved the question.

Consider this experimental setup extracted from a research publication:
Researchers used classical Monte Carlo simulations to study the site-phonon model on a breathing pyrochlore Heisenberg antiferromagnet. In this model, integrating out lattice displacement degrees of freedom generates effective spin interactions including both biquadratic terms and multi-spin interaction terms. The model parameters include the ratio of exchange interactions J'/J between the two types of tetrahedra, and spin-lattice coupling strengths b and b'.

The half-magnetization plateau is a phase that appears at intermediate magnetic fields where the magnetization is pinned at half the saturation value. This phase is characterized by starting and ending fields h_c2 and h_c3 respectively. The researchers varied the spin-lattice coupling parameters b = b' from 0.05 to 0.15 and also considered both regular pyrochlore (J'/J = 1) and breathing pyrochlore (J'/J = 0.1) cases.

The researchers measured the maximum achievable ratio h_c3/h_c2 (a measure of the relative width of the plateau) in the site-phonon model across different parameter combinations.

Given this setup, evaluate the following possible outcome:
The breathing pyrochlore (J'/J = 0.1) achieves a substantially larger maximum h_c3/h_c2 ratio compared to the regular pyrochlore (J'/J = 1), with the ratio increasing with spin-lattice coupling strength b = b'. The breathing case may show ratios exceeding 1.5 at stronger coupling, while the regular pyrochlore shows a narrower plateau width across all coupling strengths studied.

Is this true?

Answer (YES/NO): NO